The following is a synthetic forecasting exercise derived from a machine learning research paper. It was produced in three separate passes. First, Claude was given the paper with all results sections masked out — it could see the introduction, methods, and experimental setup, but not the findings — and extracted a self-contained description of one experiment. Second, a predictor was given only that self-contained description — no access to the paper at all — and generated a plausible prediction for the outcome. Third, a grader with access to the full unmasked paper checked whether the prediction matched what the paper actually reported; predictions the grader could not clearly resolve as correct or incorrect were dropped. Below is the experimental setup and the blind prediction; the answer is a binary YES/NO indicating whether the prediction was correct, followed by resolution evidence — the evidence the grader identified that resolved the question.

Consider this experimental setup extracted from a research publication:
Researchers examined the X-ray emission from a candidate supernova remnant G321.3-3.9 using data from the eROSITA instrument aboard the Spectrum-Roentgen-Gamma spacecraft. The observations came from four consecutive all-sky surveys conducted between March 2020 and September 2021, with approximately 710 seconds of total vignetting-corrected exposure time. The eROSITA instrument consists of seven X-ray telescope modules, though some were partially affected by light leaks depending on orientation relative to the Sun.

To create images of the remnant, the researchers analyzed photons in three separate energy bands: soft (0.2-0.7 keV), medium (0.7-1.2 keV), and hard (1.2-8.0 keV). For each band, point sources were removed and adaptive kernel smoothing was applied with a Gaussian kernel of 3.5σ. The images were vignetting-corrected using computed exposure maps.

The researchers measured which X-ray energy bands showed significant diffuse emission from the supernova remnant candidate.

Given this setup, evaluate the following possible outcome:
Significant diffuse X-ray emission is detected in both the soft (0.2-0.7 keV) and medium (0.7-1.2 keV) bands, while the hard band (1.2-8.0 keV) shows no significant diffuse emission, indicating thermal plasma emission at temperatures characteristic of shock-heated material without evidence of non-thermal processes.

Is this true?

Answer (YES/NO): YES